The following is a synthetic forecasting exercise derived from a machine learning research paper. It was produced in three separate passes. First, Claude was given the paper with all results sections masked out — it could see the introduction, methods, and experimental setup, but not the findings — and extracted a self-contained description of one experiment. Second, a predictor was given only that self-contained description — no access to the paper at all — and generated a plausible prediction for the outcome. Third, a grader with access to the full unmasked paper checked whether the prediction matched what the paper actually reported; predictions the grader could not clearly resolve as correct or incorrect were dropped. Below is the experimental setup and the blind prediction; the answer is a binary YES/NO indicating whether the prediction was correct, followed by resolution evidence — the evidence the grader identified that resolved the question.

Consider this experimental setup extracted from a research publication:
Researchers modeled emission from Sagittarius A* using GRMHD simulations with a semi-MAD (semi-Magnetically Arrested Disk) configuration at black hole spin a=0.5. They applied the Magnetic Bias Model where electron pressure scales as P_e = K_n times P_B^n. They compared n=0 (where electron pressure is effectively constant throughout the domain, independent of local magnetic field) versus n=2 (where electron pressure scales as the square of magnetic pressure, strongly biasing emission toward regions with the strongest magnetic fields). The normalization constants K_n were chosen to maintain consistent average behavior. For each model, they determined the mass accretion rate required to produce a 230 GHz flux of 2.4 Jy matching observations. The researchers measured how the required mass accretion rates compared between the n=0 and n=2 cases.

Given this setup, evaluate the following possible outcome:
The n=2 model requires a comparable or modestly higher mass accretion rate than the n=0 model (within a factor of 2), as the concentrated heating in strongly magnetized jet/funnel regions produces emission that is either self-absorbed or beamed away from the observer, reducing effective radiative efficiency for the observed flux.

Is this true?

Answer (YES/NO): NO